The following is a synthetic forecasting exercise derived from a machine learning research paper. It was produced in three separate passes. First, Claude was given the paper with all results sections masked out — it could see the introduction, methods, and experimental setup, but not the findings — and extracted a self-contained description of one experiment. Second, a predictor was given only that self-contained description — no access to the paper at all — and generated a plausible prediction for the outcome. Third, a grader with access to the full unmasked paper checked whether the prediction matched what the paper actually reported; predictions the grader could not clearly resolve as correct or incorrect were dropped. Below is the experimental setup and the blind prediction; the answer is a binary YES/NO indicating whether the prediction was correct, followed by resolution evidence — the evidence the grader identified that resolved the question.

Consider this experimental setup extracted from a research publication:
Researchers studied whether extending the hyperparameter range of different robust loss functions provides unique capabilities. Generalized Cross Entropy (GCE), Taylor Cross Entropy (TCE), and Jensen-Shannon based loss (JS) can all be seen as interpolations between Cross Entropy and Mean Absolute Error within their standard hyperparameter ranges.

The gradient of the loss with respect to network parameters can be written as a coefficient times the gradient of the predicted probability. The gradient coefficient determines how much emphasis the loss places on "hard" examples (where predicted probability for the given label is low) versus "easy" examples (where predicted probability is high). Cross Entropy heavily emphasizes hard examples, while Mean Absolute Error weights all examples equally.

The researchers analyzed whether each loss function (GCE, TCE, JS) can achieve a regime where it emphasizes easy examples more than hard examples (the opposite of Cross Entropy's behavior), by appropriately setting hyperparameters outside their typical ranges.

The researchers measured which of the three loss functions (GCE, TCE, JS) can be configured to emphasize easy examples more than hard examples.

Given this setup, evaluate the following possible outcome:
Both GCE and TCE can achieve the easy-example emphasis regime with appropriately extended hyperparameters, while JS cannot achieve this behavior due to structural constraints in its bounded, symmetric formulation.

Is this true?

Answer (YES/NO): NO